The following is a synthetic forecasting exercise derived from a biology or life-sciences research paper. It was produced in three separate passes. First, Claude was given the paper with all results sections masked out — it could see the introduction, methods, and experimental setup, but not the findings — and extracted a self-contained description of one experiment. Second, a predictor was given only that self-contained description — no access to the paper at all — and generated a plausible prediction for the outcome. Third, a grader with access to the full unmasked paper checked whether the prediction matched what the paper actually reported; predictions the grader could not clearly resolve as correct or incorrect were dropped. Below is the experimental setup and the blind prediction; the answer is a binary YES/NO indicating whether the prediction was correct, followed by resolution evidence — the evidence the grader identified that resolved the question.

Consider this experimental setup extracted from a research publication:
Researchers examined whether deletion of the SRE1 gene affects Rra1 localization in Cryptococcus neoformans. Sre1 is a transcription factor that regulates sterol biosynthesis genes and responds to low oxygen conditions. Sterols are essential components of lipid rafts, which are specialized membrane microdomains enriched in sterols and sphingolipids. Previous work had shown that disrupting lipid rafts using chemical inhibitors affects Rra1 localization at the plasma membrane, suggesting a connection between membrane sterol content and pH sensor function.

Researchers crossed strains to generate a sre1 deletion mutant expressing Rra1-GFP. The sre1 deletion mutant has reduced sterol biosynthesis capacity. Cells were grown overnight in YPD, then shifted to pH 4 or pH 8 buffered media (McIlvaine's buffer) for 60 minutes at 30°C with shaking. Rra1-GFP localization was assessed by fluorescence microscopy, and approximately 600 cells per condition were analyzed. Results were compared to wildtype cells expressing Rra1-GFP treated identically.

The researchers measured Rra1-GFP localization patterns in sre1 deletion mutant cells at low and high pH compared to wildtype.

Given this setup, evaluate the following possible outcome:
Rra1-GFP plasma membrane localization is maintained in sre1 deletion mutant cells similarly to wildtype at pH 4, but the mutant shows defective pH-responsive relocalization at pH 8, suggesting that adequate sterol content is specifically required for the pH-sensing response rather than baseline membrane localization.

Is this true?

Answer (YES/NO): NO